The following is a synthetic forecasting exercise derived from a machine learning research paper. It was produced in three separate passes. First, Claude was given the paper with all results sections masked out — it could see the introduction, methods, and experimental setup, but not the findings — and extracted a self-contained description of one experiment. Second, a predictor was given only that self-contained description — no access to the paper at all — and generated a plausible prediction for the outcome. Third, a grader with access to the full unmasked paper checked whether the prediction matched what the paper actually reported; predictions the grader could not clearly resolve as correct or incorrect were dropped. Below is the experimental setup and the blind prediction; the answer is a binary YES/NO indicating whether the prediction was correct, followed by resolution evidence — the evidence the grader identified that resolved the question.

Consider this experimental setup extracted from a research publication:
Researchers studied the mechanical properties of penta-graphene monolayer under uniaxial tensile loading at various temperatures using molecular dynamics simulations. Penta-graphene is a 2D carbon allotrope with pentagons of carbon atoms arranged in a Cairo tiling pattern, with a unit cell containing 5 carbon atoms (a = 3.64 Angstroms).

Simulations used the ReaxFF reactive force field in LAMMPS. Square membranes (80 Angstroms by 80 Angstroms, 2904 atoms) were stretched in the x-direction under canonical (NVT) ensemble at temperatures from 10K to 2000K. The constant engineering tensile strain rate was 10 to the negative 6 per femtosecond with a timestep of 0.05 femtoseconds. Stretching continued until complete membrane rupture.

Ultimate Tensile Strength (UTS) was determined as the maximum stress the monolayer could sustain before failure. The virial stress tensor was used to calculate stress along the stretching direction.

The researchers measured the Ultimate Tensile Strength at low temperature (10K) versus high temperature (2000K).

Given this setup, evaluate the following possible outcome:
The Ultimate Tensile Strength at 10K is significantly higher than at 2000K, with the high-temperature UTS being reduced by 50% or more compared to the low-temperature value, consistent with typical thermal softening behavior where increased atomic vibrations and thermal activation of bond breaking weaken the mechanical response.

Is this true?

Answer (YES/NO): YES